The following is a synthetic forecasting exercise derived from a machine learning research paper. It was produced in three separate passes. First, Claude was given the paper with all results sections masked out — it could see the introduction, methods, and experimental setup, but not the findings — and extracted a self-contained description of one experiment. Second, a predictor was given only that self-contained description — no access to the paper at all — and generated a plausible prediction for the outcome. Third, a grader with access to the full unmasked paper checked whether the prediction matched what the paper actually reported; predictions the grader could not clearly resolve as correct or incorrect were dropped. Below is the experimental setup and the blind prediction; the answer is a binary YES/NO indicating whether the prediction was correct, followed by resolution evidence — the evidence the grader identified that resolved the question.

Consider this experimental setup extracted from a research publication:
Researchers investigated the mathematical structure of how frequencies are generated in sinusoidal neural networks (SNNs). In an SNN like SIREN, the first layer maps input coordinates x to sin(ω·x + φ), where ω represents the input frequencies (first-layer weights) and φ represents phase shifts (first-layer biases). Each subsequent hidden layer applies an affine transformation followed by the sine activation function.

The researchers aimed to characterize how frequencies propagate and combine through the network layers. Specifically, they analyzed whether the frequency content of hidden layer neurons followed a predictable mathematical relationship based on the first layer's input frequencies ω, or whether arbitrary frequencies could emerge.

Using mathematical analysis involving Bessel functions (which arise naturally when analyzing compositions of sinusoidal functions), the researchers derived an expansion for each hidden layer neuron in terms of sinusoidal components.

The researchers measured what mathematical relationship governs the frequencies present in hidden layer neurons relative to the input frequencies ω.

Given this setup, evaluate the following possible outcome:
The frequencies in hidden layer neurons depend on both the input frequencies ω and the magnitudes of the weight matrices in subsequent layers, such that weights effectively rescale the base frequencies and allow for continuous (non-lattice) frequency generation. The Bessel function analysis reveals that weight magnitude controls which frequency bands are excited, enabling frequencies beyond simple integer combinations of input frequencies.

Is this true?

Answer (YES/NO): NO